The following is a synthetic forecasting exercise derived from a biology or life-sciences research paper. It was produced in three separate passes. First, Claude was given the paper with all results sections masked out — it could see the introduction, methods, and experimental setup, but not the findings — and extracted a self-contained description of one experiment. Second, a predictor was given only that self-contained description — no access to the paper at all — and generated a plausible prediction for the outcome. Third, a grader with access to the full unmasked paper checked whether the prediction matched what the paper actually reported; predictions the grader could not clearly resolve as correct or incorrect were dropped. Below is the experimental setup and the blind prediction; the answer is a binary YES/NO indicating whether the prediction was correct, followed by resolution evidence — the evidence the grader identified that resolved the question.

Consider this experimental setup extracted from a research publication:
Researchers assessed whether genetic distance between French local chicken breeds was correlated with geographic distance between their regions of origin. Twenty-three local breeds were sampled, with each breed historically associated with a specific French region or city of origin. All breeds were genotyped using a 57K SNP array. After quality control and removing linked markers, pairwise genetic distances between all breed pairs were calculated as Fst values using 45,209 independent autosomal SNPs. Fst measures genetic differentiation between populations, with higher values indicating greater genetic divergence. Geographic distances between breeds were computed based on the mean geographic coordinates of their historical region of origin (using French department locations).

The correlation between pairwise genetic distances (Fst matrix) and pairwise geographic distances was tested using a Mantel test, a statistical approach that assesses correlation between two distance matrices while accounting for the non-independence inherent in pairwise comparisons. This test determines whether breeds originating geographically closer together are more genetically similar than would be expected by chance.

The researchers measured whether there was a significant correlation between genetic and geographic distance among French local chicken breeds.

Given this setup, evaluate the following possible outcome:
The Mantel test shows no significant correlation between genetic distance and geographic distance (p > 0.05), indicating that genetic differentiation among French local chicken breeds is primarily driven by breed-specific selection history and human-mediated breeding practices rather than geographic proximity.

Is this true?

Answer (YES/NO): YES